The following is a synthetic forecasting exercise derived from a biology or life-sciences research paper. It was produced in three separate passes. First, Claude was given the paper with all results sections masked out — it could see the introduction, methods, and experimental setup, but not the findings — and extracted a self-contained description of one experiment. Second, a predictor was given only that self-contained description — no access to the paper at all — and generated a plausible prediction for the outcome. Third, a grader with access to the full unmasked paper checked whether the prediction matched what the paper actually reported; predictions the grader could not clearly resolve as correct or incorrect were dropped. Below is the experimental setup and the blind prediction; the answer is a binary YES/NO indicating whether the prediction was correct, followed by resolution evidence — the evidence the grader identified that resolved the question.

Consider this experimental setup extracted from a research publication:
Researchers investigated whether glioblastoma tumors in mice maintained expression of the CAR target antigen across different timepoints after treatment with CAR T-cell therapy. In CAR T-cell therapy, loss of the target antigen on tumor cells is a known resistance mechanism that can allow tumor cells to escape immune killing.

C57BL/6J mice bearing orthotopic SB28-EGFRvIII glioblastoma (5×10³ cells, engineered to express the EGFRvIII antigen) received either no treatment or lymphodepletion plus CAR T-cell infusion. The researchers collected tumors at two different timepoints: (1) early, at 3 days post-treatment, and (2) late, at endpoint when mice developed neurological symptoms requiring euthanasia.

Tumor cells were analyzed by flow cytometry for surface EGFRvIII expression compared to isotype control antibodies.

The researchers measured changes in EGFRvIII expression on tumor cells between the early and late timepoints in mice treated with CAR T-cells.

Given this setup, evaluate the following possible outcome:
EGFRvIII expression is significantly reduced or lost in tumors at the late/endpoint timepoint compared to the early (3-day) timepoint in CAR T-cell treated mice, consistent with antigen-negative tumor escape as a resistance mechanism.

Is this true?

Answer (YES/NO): YES